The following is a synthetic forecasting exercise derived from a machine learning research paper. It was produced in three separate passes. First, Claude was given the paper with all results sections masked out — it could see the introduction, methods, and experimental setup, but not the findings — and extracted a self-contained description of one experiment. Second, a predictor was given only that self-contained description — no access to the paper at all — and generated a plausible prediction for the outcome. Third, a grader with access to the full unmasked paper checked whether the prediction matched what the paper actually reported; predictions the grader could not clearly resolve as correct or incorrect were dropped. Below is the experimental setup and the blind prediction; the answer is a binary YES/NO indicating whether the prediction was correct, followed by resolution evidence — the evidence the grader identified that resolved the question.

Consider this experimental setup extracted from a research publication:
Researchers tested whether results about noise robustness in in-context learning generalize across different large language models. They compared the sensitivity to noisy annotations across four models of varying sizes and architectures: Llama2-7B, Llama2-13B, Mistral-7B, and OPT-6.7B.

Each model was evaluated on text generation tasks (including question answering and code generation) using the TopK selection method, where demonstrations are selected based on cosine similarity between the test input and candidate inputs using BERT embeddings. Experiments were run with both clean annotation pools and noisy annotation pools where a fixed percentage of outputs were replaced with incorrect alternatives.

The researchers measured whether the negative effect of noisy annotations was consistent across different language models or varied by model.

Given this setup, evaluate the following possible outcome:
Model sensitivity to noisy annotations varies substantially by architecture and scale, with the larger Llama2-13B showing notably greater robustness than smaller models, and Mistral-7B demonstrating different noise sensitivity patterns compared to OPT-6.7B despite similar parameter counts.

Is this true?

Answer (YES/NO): NO